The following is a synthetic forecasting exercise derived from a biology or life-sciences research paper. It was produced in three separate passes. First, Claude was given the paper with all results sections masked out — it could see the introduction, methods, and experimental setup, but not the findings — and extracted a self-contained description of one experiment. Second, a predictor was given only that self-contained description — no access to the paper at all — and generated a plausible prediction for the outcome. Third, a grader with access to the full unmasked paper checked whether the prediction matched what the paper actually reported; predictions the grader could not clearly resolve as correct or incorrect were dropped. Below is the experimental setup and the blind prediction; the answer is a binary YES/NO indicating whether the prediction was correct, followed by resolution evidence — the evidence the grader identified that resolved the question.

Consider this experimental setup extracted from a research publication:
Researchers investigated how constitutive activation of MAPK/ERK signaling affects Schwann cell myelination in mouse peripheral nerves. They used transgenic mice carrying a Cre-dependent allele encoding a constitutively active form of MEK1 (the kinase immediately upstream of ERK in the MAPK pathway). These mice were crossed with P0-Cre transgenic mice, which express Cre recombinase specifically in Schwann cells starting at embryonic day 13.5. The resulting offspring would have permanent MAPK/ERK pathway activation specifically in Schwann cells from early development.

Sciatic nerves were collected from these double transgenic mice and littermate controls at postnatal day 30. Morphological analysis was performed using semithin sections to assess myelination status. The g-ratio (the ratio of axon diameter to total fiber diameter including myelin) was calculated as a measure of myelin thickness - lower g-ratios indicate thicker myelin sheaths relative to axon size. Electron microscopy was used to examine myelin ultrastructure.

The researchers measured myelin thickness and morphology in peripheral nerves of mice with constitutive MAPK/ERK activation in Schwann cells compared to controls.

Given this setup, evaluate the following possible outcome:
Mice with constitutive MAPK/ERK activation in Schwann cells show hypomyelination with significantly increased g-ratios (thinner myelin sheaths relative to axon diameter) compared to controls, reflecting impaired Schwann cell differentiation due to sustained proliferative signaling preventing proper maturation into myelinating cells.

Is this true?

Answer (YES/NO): NO